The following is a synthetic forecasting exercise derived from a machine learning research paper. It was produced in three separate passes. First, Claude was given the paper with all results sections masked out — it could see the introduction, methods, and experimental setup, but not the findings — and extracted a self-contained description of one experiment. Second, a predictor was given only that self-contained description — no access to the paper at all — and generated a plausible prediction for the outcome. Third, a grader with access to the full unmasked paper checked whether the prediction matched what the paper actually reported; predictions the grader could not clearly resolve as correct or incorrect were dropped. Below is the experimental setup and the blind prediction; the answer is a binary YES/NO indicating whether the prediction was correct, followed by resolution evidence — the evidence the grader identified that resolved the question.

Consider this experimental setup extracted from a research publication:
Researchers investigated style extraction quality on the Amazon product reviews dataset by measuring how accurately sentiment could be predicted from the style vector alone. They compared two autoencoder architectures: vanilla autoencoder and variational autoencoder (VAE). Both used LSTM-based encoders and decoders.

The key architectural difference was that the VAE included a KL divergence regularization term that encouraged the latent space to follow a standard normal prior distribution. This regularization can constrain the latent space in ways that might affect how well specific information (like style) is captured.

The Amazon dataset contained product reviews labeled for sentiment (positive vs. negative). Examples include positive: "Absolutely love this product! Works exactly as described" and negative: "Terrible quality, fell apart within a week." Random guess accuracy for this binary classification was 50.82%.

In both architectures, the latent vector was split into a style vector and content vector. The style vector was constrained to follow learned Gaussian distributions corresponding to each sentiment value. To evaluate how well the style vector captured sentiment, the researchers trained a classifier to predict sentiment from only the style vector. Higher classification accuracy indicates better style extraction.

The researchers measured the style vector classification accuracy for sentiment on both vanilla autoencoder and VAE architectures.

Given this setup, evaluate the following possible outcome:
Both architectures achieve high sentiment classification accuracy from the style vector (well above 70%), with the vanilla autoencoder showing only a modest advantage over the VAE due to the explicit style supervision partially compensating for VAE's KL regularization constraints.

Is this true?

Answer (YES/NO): YES